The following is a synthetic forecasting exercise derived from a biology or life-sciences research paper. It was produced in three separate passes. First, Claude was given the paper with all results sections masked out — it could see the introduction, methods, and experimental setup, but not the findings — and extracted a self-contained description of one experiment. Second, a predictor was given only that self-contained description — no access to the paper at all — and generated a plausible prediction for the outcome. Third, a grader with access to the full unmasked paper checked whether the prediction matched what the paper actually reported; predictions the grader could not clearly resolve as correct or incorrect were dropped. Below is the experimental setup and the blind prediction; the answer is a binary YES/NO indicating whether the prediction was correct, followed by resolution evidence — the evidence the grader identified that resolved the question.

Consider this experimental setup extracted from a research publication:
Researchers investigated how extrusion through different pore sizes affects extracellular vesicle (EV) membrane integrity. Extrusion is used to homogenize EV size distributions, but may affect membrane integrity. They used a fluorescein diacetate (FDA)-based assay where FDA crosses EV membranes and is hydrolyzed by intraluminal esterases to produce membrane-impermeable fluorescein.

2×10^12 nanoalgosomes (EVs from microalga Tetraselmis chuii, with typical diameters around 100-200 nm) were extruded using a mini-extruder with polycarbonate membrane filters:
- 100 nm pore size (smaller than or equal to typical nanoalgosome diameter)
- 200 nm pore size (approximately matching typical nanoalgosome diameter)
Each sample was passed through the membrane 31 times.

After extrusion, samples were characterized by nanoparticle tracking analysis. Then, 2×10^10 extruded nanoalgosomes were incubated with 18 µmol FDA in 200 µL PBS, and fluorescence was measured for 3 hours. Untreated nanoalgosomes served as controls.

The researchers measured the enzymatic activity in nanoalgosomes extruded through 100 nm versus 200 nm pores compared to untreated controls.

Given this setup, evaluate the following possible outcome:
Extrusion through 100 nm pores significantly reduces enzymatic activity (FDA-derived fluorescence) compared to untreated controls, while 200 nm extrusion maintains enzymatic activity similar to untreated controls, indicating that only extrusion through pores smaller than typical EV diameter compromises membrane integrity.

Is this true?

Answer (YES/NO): NO